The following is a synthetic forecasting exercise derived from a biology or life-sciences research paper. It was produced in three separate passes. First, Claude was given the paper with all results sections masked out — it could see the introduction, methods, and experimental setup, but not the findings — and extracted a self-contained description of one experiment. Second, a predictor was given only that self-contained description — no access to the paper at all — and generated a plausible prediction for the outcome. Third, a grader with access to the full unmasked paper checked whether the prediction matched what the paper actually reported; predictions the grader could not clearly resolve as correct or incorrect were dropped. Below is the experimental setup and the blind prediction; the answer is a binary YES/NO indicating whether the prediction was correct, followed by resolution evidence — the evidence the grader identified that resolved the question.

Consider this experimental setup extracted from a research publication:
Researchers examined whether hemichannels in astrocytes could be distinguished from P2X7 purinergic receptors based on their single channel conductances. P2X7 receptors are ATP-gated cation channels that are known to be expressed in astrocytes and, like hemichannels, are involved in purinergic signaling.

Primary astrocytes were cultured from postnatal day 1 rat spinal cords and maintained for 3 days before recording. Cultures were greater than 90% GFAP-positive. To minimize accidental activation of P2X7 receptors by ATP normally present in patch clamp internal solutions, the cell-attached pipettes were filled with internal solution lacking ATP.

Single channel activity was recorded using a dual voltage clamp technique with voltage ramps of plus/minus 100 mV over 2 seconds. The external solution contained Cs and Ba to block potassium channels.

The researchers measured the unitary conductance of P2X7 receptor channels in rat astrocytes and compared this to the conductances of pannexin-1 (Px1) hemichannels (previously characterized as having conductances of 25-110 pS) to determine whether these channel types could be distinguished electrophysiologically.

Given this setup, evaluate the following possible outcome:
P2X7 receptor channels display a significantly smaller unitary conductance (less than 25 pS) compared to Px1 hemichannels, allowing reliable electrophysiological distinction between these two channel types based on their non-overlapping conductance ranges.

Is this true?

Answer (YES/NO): YES